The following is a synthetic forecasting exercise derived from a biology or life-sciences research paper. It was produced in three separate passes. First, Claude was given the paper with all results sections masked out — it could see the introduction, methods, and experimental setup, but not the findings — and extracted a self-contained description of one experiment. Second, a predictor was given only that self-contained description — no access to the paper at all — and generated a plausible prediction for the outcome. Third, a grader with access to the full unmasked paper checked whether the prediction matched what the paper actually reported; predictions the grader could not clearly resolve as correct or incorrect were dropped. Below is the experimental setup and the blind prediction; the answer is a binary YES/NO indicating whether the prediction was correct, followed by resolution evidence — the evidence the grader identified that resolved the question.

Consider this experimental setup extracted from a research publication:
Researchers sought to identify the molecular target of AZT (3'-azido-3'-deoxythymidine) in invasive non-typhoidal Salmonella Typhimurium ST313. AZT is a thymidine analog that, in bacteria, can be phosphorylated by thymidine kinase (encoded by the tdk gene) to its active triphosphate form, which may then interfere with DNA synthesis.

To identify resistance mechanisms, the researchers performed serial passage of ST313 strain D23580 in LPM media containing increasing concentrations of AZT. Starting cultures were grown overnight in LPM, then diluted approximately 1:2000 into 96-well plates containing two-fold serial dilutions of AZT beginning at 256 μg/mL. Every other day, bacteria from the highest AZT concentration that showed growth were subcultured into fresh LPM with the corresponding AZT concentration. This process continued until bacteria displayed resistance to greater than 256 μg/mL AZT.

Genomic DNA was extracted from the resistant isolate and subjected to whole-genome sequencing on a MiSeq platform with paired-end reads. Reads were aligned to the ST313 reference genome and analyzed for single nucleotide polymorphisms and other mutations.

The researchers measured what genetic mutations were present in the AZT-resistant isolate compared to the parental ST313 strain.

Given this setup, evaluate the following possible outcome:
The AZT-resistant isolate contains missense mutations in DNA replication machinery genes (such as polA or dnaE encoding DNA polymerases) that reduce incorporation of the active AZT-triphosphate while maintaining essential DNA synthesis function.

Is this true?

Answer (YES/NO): NO